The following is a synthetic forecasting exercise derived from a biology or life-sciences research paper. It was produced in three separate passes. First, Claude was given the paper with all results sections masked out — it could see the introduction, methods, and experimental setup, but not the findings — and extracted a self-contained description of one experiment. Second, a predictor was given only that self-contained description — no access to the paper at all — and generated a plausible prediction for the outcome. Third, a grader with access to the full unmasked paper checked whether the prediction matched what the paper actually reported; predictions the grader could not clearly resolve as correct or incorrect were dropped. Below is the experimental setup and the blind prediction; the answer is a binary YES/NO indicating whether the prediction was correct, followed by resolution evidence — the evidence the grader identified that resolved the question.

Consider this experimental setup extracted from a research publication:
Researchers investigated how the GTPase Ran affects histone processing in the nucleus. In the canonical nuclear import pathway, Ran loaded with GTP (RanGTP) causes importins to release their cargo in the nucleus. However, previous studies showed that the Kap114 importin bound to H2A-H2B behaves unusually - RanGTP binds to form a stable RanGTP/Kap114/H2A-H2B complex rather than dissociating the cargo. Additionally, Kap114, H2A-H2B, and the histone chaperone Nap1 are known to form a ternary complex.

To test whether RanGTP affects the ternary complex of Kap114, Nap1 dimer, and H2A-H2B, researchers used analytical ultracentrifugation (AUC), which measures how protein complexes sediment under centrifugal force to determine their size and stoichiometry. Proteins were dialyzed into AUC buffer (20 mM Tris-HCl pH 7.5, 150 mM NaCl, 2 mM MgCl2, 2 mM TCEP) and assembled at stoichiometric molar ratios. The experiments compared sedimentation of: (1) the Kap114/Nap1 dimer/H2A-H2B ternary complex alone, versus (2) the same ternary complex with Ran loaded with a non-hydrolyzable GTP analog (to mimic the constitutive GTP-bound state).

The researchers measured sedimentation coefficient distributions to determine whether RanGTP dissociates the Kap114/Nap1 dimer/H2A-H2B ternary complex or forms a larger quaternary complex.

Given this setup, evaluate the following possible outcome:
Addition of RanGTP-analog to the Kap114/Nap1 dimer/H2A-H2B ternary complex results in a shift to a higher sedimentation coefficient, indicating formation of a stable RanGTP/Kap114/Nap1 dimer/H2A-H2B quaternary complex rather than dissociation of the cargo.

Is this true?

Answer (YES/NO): YES